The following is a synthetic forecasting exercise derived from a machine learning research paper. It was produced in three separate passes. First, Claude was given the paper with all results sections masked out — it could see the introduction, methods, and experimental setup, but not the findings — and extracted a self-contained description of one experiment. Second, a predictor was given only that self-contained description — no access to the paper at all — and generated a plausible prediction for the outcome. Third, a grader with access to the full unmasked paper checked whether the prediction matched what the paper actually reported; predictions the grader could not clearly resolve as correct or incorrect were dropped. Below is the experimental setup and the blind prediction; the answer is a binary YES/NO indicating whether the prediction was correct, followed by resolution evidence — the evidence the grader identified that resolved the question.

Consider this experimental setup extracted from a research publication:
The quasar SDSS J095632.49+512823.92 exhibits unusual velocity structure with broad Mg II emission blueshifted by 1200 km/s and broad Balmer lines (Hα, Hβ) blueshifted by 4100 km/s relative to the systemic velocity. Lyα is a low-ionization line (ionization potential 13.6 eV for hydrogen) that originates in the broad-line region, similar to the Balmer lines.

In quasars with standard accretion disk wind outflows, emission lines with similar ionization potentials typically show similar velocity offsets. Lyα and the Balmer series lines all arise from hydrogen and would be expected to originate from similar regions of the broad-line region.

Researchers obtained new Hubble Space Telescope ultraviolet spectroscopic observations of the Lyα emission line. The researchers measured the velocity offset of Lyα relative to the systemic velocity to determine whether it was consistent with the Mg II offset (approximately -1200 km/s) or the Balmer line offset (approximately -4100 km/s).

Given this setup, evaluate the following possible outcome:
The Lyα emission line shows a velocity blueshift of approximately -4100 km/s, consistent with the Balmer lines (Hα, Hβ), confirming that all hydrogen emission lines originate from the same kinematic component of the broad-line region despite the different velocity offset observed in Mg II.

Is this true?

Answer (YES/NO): YES